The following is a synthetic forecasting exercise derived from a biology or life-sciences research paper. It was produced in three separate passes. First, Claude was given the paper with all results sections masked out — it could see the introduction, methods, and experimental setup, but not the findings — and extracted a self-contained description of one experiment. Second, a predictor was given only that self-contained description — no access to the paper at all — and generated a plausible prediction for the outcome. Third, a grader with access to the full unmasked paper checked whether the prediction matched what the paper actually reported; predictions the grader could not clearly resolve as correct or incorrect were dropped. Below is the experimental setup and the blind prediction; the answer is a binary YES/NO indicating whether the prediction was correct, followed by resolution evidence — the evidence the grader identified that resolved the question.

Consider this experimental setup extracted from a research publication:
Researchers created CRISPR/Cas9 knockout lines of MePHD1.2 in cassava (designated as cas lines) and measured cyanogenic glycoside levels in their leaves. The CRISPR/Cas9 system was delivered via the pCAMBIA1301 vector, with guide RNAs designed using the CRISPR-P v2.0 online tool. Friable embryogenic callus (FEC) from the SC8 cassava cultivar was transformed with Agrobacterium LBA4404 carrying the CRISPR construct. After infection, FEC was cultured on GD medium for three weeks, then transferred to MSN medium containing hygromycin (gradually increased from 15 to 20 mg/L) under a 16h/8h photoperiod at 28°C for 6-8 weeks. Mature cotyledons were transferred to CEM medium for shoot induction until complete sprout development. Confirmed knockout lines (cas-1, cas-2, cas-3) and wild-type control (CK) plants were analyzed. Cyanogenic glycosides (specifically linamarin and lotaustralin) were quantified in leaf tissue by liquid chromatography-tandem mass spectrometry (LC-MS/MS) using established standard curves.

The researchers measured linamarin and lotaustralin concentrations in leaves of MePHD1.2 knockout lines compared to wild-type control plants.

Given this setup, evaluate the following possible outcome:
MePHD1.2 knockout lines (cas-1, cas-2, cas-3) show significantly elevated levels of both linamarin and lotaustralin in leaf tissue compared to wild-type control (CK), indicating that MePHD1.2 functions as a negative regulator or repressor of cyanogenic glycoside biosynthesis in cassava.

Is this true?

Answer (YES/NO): YES